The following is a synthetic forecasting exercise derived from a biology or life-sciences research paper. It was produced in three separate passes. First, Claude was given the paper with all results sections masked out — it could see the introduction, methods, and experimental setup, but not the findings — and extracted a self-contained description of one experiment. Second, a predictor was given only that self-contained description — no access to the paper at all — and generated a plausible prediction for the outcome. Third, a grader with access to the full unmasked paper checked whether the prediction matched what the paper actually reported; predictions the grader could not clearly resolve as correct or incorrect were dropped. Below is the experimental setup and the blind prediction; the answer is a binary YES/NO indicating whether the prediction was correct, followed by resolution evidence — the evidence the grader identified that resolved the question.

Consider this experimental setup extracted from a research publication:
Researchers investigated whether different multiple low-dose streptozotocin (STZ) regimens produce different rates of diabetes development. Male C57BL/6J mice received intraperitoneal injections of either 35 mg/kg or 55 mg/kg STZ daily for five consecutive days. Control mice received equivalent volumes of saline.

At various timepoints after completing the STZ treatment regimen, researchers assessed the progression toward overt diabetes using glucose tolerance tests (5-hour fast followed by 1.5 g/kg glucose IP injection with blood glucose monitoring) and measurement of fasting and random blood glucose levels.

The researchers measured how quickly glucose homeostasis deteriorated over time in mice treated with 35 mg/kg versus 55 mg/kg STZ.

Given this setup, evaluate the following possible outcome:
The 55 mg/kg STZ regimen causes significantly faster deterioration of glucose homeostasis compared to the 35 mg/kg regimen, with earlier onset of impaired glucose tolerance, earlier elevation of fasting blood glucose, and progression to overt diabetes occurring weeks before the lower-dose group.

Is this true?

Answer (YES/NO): NO